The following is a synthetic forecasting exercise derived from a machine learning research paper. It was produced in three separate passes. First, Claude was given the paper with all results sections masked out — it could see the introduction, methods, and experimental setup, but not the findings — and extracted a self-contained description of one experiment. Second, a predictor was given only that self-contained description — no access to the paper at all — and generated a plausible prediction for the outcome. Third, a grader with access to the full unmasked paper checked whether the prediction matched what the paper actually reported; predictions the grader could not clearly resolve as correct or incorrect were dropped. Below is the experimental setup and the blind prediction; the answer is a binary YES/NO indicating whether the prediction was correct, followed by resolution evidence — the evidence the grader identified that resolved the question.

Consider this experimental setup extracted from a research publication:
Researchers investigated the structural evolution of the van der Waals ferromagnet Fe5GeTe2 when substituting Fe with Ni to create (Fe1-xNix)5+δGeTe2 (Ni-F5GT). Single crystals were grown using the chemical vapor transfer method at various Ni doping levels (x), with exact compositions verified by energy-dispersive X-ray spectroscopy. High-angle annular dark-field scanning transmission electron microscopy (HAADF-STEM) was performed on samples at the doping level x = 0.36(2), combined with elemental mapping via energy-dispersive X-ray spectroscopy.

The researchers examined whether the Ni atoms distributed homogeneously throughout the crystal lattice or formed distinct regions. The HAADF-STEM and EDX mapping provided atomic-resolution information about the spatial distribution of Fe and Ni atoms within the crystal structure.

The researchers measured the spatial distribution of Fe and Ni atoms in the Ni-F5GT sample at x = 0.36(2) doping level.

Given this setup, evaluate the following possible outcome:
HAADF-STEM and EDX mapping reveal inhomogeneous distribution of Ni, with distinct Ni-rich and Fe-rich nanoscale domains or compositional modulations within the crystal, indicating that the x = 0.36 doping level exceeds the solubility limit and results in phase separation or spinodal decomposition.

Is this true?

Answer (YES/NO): YES